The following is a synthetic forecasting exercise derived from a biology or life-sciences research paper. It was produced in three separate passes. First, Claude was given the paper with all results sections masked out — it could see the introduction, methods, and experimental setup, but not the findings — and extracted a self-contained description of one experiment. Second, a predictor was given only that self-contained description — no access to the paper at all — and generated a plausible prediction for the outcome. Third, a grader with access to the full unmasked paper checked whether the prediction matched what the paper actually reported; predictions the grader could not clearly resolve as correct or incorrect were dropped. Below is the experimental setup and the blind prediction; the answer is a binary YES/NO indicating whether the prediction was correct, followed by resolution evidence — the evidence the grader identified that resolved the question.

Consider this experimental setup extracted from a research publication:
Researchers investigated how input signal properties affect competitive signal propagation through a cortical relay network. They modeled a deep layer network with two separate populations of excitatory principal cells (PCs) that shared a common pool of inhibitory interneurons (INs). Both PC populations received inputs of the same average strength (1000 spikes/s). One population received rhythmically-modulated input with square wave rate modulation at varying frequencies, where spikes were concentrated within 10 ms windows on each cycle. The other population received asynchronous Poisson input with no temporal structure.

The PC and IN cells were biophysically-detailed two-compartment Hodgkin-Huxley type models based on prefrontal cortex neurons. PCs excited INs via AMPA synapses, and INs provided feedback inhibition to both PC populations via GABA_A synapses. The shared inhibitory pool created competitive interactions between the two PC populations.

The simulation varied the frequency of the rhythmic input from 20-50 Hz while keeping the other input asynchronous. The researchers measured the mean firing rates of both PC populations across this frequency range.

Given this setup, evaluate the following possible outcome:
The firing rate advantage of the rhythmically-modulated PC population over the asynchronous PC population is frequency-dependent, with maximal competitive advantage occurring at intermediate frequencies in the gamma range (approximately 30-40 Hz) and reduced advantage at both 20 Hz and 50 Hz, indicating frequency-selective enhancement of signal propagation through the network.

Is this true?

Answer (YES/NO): NO